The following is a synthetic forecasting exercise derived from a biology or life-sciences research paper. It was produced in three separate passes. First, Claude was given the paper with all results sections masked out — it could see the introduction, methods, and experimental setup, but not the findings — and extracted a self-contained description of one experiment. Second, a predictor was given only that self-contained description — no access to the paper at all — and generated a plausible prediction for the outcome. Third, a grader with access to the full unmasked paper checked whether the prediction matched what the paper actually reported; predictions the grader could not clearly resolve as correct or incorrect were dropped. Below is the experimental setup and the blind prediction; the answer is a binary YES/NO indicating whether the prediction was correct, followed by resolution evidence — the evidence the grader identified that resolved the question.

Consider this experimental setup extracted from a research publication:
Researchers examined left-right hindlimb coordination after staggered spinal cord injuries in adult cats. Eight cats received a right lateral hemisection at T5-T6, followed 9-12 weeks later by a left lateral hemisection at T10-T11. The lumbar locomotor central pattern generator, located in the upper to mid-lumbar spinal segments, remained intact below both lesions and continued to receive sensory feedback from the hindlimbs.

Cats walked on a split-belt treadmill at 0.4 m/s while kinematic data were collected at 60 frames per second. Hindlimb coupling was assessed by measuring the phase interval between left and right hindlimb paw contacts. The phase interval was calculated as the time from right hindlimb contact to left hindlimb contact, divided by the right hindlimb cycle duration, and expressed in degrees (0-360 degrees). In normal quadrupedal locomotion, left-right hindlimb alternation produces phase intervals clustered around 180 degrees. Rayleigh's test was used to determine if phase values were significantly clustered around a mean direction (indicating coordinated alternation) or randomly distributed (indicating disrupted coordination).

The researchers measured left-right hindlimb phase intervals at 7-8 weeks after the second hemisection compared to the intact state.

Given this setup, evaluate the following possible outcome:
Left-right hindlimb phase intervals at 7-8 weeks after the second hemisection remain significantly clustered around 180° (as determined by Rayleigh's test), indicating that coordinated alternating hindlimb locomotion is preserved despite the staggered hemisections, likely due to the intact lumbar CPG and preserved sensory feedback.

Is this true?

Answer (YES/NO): YES